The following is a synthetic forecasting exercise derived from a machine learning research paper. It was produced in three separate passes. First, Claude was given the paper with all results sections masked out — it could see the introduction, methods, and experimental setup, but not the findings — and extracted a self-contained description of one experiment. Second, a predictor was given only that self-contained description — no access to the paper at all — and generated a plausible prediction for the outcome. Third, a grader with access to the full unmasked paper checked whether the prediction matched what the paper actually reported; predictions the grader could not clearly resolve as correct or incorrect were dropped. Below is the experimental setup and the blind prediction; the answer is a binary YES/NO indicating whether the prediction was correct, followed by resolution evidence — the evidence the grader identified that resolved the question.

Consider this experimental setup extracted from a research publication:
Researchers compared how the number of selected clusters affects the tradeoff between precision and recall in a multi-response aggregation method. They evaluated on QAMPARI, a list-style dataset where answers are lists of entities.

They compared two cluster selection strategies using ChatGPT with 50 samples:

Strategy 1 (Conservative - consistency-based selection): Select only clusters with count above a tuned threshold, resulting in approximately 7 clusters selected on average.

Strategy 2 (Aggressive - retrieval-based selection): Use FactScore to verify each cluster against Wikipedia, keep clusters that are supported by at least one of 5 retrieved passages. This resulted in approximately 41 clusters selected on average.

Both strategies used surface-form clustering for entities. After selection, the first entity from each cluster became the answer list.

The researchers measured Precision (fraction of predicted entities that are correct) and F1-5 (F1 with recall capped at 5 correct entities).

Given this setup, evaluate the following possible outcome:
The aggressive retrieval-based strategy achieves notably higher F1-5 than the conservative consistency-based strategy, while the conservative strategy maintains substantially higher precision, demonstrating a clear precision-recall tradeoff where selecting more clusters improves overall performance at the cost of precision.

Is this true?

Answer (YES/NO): NO